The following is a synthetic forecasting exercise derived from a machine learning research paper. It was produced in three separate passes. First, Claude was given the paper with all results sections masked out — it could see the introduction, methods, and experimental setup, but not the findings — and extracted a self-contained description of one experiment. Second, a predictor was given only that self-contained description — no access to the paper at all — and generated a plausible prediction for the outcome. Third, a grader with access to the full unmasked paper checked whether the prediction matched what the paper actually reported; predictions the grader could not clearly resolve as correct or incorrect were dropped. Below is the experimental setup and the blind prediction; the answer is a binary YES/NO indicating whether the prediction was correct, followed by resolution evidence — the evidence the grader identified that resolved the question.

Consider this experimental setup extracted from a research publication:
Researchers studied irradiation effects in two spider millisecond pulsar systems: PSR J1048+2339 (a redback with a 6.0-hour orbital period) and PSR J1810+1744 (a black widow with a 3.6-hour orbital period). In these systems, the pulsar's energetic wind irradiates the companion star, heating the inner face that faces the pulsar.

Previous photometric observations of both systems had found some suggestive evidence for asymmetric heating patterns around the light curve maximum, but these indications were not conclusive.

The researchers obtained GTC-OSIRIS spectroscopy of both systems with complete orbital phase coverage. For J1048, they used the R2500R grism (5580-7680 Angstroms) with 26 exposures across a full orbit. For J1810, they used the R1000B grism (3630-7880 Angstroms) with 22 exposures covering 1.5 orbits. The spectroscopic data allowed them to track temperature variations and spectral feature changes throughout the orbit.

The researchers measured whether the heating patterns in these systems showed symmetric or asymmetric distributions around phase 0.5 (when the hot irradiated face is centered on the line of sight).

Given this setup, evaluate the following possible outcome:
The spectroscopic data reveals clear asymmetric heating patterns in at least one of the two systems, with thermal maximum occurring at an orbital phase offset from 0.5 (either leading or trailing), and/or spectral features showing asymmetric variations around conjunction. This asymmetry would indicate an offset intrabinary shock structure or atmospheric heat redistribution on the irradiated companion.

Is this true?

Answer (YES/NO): YES